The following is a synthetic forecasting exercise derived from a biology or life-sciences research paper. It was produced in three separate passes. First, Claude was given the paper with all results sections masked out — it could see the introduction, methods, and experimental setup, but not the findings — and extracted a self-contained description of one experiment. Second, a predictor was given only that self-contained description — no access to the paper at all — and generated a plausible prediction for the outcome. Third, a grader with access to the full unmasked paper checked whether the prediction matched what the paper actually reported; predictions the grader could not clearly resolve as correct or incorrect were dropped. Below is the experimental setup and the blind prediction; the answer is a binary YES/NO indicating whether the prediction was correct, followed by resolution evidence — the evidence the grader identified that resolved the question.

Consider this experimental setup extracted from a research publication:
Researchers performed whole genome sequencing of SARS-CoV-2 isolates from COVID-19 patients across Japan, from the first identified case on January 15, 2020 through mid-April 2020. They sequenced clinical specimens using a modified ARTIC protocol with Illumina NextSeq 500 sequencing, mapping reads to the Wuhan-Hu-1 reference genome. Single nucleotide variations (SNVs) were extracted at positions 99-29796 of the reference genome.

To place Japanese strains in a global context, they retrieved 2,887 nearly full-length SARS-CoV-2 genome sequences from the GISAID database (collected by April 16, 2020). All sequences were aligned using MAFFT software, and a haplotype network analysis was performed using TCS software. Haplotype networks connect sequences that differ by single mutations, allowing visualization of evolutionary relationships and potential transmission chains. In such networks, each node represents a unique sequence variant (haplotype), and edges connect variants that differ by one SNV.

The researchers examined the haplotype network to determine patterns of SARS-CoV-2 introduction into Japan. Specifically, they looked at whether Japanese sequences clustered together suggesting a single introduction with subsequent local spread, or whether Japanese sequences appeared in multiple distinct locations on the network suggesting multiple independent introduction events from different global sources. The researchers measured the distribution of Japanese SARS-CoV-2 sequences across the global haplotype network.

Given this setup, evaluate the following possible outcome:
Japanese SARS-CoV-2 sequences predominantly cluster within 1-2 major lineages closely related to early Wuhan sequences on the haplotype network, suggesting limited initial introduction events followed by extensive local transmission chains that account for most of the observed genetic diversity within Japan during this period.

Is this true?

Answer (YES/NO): NO